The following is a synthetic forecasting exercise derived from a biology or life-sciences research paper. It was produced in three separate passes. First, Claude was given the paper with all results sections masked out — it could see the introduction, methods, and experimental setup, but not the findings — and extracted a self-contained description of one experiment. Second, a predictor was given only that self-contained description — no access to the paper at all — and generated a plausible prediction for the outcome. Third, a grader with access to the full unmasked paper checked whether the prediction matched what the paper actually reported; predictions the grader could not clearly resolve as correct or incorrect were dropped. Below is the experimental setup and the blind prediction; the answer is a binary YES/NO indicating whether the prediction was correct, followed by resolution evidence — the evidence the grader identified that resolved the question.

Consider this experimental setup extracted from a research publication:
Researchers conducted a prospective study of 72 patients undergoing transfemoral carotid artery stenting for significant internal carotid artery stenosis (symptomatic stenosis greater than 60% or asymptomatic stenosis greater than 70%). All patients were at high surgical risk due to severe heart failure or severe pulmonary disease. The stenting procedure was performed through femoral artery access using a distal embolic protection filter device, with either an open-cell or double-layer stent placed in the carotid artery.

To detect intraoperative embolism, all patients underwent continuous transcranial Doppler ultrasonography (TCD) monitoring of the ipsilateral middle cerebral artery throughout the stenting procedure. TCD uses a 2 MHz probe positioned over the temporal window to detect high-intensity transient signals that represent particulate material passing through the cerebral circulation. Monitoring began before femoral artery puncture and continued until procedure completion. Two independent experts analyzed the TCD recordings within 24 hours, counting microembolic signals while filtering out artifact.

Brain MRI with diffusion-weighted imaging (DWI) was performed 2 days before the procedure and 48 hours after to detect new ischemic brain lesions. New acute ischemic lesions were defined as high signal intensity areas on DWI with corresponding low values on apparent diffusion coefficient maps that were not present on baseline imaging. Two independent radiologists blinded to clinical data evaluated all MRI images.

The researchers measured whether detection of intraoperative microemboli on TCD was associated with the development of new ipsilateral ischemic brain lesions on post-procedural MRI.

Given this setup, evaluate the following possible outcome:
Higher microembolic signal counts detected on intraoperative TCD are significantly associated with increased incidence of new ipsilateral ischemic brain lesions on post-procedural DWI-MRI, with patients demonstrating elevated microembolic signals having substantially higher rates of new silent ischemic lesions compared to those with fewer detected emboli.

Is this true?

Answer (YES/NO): NO